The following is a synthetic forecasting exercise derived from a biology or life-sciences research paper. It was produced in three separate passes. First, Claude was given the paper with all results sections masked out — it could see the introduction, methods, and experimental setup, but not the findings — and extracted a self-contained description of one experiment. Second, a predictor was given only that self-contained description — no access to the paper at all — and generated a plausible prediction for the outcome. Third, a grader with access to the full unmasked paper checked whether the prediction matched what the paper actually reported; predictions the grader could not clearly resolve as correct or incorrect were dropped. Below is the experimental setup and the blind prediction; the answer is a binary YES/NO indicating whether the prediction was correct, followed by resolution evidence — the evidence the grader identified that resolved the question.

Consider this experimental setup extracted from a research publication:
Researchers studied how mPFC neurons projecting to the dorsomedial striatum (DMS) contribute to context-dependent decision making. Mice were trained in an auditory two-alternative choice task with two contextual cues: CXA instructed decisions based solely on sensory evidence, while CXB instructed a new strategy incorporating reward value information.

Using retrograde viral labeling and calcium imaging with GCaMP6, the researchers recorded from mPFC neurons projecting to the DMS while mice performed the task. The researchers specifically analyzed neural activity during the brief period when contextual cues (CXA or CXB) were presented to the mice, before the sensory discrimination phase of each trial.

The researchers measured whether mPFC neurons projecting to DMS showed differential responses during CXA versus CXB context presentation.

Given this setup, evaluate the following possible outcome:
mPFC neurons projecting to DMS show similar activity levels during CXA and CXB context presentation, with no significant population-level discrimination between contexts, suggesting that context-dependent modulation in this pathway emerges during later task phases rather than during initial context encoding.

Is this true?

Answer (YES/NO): NO